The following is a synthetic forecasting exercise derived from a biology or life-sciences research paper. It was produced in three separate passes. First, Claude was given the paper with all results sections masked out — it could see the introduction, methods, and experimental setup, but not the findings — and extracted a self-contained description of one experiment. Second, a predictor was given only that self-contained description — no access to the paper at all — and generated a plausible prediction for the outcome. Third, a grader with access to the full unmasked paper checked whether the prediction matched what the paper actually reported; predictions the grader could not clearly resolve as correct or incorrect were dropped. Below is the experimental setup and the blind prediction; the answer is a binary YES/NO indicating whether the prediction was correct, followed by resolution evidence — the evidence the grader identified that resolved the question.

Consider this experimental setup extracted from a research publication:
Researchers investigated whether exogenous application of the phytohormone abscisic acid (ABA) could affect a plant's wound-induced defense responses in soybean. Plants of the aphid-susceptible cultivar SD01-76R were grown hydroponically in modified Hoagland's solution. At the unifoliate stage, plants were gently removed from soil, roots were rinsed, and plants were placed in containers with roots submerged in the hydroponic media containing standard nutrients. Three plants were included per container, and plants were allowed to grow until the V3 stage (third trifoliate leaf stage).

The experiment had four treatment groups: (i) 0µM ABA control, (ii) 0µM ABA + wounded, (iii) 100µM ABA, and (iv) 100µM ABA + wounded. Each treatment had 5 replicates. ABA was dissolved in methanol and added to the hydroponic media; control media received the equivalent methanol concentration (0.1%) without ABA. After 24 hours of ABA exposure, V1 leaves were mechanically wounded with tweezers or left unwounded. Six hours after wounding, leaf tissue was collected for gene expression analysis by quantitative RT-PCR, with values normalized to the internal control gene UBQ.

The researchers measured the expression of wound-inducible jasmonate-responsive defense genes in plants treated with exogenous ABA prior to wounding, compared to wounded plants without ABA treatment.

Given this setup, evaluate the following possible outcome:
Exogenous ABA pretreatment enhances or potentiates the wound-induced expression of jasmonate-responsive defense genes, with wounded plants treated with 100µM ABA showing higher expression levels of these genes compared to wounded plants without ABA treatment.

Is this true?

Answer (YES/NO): NO